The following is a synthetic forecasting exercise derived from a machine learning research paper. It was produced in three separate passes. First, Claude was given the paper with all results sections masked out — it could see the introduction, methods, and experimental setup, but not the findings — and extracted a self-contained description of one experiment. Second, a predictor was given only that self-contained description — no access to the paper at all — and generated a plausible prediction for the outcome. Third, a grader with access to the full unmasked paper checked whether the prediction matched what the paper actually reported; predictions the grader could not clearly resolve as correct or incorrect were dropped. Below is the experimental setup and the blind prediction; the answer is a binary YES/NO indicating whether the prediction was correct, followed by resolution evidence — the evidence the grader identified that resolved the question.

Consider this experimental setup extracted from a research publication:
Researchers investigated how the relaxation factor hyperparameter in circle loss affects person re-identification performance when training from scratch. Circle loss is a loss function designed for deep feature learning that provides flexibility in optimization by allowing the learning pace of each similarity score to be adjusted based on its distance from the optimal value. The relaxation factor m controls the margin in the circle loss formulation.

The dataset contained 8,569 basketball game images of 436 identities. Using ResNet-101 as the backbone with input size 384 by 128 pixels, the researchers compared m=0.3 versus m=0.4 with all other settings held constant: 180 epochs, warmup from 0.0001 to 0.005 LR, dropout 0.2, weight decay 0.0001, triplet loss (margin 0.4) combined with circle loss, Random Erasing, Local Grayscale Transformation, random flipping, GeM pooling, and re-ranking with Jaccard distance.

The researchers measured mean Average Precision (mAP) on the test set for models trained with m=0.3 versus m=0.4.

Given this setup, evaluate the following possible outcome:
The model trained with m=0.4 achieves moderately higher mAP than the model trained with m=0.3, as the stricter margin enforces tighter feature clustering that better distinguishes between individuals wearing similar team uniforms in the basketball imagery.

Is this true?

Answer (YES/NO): YES